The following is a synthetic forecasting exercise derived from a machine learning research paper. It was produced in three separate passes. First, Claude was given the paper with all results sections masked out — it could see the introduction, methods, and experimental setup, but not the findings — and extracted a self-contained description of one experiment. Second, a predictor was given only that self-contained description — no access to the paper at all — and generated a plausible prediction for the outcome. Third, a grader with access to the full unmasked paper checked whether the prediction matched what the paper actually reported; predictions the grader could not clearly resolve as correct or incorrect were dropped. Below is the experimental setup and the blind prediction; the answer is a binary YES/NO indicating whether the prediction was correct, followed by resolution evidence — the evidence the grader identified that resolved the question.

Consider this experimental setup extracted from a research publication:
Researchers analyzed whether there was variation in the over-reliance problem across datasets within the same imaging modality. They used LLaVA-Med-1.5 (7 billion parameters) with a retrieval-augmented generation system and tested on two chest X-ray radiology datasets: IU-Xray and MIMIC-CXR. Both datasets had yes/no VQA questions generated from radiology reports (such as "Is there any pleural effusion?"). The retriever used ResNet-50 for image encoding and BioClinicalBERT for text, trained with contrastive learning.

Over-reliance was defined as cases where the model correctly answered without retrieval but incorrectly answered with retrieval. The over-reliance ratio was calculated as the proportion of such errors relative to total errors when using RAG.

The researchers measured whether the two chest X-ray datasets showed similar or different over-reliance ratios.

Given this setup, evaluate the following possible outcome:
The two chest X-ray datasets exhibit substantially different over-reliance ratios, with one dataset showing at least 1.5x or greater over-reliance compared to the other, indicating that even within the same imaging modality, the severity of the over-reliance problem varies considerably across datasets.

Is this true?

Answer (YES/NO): NO